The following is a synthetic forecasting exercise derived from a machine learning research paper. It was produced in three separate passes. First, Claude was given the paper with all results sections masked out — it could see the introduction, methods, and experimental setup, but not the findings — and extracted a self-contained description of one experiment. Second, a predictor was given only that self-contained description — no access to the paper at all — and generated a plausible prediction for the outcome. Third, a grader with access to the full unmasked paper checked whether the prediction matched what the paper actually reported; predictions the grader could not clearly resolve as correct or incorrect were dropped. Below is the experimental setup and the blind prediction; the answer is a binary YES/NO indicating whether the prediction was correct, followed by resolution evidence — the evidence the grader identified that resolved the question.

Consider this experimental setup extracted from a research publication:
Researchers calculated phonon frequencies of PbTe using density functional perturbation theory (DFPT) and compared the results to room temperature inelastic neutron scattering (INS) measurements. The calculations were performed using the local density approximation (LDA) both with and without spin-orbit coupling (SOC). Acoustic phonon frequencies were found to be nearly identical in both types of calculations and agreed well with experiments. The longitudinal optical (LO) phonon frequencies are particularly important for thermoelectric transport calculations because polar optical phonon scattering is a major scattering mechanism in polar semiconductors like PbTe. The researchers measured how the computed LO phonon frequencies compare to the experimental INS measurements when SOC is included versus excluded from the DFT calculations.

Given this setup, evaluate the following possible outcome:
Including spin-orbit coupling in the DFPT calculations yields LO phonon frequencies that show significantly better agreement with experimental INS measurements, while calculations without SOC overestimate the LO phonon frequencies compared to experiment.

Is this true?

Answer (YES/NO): NO